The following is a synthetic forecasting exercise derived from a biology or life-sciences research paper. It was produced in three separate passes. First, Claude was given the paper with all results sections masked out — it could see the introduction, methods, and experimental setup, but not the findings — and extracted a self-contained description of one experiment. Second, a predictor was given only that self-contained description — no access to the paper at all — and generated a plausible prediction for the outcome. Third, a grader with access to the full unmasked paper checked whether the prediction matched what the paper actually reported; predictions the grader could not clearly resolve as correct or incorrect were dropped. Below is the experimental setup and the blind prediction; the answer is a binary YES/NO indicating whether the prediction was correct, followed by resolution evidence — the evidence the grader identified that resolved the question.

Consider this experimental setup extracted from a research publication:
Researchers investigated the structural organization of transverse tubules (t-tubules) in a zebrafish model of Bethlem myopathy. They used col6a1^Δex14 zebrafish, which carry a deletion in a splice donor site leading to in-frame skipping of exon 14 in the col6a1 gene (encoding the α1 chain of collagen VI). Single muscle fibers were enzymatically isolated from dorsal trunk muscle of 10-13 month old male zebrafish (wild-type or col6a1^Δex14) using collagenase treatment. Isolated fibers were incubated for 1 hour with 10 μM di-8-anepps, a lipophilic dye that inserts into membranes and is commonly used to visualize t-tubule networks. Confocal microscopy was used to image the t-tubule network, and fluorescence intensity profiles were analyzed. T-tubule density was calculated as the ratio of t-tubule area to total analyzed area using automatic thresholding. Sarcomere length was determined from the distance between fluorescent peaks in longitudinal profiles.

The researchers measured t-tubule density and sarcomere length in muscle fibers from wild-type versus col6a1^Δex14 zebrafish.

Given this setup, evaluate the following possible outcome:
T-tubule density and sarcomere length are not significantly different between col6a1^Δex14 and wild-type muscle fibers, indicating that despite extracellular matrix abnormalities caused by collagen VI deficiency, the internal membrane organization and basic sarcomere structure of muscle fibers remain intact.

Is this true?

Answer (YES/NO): YES